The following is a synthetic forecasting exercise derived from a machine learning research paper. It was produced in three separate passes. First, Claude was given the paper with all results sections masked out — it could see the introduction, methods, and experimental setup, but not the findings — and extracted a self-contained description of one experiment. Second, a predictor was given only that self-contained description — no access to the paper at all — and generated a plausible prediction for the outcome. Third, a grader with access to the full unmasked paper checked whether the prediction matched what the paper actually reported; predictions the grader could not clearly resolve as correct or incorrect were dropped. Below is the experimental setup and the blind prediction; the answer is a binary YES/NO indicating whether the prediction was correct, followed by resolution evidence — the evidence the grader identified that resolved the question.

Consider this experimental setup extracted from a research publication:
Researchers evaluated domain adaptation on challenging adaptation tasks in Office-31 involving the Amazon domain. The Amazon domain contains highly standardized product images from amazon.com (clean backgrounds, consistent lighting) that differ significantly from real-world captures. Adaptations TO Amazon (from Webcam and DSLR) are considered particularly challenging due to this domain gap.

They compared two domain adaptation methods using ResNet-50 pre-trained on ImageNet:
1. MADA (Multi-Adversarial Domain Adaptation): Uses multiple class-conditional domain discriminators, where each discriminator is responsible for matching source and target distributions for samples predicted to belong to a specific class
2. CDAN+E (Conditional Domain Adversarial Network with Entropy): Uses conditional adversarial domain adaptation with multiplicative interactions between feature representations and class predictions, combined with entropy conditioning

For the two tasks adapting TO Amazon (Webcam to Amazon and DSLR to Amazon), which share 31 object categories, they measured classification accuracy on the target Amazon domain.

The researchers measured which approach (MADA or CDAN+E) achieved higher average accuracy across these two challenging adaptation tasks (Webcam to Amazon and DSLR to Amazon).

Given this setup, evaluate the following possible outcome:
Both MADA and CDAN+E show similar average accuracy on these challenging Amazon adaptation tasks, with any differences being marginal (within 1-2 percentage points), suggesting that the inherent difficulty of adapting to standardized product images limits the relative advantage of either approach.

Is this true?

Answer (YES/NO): NO